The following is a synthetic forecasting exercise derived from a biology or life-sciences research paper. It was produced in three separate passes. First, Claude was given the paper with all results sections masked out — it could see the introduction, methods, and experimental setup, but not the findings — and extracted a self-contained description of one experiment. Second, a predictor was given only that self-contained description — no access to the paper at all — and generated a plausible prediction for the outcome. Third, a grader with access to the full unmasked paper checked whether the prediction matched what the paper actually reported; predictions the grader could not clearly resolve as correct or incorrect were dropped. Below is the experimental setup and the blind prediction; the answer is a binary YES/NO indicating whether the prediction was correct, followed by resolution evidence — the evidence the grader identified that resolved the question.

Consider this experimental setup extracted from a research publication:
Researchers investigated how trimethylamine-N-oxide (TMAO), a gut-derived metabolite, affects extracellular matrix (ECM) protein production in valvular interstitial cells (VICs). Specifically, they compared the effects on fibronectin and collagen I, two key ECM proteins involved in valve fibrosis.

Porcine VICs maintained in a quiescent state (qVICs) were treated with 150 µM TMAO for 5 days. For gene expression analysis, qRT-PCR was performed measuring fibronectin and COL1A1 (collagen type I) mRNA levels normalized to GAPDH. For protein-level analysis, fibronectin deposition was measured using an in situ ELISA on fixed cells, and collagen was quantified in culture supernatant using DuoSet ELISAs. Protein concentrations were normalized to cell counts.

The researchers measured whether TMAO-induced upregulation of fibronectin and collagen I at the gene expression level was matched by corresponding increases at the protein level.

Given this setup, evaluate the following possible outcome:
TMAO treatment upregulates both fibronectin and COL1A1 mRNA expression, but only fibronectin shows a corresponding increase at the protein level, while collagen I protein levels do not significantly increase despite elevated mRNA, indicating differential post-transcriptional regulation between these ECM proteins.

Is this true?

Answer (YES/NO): YES